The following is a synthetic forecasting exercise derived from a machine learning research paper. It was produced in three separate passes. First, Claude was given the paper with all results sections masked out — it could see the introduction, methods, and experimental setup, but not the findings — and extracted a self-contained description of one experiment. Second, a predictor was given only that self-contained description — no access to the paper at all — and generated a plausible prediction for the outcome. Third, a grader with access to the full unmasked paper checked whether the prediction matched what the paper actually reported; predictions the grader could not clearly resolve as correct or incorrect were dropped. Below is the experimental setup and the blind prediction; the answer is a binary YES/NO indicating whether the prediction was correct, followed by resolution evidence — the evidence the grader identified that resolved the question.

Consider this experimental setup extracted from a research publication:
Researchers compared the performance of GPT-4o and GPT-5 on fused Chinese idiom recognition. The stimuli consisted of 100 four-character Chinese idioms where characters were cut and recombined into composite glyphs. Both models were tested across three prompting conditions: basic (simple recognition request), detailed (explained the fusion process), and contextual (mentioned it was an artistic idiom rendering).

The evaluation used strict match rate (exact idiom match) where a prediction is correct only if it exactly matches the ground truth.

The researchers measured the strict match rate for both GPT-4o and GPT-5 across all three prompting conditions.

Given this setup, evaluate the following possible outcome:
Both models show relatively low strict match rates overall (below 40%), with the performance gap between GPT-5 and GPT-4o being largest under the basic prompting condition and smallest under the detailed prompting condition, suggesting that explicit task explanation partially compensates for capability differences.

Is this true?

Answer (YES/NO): NO